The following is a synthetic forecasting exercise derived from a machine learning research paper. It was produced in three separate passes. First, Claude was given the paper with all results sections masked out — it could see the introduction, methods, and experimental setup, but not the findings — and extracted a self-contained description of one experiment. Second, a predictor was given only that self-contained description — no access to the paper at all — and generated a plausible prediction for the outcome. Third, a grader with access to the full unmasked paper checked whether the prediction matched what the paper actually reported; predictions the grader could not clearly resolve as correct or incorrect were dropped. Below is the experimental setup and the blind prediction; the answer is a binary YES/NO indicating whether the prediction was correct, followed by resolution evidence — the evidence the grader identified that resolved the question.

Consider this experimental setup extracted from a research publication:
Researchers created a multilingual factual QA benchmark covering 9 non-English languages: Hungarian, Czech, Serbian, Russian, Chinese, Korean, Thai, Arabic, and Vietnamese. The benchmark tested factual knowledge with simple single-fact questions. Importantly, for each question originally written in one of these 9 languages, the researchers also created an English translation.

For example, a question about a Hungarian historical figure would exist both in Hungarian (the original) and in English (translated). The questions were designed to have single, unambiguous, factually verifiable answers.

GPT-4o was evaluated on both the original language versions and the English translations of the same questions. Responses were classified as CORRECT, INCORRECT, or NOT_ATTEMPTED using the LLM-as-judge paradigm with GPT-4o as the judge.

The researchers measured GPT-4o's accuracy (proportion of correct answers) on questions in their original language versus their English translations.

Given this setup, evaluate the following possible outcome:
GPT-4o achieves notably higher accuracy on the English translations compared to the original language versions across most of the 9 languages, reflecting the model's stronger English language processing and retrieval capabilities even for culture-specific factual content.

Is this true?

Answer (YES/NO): NO